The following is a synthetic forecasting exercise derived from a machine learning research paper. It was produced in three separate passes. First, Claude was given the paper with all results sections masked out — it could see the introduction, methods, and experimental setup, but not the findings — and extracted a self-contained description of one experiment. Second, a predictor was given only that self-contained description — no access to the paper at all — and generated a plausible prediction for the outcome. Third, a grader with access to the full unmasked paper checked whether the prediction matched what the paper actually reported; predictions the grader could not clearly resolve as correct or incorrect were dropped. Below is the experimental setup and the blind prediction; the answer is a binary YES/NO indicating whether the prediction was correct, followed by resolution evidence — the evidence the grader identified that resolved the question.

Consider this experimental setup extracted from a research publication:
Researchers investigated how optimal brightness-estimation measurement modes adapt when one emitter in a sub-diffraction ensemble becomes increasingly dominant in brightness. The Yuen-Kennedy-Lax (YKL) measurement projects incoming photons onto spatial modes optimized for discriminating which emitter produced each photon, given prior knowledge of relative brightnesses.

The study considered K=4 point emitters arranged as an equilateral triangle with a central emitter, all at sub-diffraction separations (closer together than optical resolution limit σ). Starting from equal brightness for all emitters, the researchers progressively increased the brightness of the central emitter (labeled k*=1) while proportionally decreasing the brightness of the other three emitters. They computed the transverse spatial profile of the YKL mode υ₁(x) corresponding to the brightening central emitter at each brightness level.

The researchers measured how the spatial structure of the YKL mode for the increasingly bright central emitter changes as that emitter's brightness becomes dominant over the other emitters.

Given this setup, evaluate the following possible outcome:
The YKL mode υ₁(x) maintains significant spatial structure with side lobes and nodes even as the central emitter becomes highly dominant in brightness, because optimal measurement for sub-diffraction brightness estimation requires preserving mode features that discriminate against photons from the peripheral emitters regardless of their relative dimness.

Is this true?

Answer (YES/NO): NO